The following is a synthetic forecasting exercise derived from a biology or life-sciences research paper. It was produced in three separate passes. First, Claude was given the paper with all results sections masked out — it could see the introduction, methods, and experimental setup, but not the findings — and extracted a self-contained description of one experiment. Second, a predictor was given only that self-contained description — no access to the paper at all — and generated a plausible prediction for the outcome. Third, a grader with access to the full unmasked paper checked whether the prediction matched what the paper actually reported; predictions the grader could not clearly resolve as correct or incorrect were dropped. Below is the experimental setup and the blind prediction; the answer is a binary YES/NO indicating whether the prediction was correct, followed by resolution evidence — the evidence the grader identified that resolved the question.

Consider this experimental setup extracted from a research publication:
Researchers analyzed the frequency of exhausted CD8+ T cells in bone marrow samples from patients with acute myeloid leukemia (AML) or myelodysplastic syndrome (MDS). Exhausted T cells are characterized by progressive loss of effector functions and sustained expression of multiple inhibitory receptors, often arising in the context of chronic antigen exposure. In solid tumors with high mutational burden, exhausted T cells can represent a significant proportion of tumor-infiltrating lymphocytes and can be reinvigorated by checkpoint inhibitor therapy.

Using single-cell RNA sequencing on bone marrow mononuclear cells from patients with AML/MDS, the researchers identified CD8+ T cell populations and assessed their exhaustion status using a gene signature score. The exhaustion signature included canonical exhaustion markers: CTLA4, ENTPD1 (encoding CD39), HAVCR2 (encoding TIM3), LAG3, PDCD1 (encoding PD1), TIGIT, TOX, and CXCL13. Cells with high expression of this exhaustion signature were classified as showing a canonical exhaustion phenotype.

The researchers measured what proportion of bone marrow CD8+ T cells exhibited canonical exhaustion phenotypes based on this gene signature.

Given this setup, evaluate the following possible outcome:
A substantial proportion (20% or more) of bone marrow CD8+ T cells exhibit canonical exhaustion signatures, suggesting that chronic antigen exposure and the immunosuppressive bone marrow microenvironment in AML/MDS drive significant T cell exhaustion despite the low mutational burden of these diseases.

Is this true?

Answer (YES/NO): NO